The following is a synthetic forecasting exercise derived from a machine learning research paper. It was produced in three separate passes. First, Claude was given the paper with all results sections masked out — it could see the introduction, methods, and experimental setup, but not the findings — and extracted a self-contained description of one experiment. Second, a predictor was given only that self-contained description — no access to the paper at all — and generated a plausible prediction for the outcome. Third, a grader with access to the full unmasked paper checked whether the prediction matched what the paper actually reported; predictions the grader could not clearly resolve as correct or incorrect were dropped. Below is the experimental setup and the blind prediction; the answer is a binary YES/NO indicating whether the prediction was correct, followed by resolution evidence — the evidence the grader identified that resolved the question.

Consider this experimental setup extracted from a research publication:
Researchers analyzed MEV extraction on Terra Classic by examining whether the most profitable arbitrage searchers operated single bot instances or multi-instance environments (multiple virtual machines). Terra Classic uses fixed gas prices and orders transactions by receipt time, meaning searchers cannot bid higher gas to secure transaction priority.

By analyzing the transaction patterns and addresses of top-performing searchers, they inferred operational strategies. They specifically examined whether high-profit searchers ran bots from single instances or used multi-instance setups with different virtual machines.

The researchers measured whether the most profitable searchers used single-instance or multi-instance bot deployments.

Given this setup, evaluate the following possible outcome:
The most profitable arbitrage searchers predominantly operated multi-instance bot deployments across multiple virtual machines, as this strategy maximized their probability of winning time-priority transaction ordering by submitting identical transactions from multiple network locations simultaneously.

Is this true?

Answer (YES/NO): YES